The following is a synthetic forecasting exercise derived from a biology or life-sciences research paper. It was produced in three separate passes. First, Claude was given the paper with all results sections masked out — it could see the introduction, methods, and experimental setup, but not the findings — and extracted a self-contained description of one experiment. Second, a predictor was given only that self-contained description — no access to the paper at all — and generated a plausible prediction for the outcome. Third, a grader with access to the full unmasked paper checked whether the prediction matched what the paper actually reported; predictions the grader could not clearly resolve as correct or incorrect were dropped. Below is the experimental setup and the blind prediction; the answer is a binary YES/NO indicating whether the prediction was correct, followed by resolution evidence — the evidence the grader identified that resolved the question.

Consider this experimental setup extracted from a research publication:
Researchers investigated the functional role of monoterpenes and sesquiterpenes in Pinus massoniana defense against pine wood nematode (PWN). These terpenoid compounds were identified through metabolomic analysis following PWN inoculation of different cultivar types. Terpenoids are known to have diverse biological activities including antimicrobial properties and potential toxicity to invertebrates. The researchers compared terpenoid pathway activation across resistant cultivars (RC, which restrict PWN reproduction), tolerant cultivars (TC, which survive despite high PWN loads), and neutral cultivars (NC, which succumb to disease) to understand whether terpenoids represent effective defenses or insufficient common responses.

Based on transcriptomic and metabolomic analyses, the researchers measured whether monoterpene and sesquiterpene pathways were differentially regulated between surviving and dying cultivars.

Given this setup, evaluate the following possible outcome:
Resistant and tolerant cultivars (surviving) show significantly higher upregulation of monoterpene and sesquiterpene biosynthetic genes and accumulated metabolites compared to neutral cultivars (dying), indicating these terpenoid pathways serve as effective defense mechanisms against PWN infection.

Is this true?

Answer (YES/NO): NO